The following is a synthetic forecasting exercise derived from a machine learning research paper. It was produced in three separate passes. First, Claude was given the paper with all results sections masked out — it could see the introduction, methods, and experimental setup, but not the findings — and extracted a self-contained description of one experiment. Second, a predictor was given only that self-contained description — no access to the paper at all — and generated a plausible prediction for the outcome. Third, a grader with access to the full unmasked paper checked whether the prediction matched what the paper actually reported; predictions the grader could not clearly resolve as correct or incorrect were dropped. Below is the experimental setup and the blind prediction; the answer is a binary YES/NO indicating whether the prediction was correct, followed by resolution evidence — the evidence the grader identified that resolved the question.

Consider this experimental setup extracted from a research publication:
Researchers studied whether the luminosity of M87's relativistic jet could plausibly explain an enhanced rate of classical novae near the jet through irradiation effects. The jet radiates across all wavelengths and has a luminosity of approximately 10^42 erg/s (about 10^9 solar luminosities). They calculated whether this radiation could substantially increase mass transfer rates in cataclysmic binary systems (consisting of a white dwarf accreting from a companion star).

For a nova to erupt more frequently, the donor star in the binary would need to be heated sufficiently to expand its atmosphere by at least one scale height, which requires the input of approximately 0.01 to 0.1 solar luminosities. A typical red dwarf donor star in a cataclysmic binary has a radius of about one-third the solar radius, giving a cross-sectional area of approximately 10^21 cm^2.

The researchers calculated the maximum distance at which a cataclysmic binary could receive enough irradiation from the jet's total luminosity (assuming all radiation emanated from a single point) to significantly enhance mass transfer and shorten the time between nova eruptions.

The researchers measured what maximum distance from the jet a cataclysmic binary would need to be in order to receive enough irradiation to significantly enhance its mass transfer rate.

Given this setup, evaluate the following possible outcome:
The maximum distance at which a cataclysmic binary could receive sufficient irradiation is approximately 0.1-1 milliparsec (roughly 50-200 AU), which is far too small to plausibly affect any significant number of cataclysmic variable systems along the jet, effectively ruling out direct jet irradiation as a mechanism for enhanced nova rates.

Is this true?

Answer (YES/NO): NO